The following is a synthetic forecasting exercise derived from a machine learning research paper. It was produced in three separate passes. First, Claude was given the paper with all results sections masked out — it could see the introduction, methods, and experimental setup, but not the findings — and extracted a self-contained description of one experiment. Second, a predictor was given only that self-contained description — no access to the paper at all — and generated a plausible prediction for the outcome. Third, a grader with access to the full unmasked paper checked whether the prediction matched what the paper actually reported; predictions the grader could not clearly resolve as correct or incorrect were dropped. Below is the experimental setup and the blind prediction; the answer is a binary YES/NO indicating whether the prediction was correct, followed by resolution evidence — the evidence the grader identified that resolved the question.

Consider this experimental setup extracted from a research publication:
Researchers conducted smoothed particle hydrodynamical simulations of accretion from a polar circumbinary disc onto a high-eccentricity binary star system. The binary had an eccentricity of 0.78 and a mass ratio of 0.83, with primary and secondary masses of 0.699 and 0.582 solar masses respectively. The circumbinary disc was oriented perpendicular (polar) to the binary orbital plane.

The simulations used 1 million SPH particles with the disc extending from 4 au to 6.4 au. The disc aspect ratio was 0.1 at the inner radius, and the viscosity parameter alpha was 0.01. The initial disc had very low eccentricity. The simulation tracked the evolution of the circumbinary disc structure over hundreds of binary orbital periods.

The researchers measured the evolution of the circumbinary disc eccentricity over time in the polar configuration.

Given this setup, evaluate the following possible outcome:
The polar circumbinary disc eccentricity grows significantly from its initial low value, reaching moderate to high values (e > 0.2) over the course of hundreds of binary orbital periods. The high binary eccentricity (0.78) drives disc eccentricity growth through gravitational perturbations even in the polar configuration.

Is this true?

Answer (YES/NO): NO